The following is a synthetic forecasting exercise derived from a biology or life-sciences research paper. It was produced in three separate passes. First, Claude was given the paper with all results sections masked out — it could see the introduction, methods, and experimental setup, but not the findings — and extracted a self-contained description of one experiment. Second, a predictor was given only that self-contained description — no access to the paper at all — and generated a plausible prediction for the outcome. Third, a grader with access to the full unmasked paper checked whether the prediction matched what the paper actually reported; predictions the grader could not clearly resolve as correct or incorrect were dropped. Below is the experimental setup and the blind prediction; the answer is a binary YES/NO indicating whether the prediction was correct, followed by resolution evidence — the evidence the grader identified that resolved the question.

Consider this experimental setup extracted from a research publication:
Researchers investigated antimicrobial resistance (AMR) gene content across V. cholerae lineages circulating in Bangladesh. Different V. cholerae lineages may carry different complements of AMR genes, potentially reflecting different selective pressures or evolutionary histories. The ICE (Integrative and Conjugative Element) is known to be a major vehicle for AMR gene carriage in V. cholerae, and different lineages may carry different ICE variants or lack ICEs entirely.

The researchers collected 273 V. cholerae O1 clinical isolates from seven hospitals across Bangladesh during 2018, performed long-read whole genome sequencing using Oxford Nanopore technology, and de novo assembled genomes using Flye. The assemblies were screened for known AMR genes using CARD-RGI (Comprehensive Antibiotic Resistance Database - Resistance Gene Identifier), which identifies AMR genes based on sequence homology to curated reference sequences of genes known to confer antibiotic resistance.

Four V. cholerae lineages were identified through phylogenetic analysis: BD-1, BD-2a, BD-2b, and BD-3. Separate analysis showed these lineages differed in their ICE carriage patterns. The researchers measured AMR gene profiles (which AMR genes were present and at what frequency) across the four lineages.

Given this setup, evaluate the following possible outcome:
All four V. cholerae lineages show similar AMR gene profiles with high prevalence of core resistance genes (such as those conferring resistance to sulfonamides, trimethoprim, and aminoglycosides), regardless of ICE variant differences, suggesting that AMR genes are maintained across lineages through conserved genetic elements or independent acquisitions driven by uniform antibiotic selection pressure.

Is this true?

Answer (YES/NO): NO